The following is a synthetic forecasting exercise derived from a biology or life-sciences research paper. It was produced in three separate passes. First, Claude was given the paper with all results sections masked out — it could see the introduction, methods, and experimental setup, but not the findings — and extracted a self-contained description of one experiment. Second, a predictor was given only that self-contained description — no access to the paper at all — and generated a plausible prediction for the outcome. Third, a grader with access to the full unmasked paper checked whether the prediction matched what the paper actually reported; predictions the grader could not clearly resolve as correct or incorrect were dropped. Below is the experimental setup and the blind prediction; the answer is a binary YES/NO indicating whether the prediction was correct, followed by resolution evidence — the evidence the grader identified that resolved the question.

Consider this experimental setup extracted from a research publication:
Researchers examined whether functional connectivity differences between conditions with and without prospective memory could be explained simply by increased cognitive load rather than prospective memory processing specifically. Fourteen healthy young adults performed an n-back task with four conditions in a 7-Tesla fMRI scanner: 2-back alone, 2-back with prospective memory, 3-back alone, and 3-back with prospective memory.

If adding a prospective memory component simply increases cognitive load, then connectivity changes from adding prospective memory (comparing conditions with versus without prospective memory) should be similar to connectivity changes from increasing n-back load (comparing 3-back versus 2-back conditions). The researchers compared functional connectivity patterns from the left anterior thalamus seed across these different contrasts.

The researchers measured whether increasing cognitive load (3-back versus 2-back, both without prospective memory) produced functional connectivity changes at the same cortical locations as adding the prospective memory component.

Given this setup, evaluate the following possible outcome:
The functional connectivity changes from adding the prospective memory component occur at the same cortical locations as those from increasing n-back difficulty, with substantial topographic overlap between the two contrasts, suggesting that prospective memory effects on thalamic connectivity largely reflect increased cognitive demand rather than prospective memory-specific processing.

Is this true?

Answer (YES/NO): NO